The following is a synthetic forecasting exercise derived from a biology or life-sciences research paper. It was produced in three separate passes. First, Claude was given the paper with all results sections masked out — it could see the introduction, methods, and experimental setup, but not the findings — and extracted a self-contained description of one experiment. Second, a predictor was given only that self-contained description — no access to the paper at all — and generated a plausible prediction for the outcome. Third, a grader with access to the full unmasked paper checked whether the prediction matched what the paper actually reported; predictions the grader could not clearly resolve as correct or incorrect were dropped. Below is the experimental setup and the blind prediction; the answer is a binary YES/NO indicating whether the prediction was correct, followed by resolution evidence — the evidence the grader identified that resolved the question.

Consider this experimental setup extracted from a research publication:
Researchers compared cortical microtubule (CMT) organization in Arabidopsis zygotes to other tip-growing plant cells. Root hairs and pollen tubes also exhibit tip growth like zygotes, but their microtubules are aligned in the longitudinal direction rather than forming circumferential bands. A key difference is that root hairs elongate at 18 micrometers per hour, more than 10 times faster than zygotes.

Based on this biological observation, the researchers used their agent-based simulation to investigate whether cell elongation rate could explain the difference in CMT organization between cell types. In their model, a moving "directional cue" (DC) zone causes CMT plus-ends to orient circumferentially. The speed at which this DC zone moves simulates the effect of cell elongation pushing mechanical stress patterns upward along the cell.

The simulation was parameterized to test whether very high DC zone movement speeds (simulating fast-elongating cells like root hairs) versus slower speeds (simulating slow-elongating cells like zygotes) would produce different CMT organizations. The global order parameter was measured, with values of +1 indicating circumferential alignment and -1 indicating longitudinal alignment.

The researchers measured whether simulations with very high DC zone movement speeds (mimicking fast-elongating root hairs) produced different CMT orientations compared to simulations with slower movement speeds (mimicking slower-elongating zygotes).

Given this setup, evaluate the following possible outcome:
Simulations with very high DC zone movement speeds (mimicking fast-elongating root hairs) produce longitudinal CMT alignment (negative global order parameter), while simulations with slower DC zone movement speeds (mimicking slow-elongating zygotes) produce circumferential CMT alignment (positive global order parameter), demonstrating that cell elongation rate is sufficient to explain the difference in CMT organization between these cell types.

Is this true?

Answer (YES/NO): NO